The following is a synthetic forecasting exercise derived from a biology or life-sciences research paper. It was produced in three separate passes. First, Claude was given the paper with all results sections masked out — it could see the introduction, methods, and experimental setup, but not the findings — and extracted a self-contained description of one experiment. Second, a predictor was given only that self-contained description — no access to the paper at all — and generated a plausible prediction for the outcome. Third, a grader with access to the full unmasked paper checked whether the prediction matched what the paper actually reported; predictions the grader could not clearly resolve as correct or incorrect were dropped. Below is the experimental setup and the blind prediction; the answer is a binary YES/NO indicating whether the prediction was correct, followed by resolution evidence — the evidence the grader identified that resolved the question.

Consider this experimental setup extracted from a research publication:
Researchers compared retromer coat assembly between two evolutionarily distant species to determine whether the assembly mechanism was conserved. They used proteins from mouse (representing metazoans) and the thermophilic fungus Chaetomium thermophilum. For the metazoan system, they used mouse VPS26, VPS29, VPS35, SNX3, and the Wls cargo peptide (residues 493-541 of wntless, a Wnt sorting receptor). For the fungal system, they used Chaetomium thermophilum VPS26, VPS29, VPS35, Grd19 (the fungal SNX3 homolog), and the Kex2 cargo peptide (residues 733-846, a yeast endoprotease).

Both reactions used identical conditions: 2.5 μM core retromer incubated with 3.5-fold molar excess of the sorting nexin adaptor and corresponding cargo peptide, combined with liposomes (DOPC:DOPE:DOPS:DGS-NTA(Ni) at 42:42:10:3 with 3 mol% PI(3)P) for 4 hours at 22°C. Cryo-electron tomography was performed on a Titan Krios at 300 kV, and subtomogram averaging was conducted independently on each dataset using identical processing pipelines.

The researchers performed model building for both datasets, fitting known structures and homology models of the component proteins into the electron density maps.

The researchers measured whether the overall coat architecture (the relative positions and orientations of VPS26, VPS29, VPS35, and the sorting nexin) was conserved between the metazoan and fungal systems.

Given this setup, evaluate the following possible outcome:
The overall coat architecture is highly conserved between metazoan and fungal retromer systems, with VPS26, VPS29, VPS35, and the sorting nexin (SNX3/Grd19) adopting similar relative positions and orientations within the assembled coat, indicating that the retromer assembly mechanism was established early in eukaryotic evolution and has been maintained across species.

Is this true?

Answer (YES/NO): YES